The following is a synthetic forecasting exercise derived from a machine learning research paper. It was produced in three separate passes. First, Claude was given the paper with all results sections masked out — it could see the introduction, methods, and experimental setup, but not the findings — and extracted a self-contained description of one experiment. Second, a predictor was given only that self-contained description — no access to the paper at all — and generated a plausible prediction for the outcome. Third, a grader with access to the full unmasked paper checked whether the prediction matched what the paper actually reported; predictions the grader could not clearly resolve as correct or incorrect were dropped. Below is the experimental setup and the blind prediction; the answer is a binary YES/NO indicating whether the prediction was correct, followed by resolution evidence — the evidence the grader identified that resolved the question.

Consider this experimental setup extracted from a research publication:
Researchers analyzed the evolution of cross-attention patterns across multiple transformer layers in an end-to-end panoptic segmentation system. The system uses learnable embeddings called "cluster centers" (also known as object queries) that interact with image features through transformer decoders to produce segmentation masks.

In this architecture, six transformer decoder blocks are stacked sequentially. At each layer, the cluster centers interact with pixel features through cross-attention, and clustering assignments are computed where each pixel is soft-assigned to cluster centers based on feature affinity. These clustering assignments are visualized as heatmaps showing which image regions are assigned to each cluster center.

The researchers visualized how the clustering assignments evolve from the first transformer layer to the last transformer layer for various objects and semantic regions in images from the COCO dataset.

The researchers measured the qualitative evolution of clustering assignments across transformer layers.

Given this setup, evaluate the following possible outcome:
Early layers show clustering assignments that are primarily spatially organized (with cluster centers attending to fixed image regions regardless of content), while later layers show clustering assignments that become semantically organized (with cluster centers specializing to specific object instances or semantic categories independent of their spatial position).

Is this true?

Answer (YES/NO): NO